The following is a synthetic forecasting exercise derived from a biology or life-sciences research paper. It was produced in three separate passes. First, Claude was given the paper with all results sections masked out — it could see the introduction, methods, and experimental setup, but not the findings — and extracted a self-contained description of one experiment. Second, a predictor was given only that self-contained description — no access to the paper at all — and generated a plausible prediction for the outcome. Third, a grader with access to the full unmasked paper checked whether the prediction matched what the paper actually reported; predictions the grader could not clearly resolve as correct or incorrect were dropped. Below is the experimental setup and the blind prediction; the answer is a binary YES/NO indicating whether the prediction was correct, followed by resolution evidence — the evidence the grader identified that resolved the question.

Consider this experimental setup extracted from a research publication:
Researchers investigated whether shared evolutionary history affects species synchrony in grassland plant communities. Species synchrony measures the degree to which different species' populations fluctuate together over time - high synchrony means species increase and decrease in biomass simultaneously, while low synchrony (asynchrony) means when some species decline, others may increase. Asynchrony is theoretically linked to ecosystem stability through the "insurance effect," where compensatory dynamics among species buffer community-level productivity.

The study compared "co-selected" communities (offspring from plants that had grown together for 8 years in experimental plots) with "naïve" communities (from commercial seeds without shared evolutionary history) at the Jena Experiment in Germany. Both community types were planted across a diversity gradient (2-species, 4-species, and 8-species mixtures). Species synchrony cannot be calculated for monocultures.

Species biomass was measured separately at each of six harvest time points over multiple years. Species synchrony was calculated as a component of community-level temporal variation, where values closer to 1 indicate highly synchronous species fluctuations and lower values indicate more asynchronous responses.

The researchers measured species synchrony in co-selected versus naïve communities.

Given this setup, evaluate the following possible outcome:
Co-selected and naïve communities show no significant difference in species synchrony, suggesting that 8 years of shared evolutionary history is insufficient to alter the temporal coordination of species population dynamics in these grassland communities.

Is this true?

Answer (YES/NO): YES